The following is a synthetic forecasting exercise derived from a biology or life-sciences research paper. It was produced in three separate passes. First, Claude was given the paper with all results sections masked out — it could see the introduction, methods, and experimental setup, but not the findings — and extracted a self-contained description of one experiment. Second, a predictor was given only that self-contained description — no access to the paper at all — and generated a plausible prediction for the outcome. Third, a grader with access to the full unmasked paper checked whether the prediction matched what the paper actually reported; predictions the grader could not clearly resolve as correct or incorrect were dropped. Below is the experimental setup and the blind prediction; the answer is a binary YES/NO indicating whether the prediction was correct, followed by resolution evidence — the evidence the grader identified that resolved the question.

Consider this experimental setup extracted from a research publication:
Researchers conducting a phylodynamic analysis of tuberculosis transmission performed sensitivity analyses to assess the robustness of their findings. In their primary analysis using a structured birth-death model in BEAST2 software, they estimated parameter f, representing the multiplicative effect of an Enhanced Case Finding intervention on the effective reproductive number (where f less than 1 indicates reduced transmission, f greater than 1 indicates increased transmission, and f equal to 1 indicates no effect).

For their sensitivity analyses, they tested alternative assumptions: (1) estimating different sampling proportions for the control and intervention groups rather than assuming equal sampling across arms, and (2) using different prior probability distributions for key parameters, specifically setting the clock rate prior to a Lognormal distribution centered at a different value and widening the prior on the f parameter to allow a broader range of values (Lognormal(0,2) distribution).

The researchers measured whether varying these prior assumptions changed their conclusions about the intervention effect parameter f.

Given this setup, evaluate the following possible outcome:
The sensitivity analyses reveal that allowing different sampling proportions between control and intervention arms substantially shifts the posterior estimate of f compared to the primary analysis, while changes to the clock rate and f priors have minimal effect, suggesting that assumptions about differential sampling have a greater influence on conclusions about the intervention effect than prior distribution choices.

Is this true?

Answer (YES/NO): NO